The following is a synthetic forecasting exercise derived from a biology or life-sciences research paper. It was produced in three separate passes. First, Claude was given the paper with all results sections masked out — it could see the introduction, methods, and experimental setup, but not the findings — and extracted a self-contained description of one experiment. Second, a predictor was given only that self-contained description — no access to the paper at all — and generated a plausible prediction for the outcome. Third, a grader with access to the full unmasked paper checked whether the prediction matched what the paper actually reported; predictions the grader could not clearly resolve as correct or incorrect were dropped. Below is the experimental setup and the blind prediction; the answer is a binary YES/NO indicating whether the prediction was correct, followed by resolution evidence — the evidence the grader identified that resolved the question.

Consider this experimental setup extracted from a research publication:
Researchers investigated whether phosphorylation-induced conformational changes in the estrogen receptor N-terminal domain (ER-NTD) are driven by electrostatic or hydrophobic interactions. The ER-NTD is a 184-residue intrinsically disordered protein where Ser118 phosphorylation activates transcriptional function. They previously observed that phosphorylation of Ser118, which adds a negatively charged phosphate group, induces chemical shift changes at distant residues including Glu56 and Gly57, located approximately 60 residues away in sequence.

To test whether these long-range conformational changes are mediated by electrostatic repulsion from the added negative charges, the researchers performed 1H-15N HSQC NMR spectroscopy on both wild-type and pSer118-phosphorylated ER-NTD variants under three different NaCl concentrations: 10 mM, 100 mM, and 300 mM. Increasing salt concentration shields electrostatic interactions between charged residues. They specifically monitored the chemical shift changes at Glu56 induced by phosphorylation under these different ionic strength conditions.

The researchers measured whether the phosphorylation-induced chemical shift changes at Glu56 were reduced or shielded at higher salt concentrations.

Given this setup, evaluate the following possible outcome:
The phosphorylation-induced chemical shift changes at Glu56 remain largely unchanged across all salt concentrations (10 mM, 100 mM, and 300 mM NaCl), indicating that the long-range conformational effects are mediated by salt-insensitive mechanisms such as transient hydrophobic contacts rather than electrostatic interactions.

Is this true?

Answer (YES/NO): YES